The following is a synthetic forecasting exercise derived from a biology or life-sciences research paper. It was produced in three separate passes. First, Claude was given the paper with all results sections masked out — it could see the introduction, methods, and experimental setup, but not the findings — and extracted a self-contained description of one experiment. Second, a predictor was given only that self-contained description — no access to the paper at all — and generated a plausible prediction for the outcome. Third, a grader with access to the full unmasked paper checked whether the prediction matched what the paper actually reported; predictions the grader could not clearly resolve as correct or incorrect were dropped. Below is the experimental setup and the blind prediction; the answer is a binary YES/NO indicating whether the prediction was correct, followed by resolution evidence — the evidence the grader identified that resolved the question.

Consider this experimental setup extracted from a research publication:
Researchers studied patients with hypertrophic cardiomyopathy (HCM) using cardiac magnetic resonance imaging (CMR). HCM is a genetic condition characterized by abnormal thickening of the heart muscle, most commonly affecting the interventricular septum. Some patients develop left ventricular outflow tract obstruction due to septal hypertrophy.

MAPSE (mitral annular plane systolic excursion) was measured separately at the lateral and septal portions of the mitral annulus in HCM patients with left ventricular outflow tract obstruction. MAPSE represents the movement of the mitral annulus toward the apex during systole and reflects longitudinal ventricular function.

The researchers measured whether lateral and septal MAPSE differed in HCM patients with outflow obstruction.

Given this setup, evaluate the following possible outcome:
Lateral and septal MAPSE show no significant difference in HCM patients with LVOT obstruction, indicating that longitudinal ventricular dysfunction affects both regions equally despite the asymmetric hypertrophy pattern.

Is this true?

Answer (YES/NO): NO